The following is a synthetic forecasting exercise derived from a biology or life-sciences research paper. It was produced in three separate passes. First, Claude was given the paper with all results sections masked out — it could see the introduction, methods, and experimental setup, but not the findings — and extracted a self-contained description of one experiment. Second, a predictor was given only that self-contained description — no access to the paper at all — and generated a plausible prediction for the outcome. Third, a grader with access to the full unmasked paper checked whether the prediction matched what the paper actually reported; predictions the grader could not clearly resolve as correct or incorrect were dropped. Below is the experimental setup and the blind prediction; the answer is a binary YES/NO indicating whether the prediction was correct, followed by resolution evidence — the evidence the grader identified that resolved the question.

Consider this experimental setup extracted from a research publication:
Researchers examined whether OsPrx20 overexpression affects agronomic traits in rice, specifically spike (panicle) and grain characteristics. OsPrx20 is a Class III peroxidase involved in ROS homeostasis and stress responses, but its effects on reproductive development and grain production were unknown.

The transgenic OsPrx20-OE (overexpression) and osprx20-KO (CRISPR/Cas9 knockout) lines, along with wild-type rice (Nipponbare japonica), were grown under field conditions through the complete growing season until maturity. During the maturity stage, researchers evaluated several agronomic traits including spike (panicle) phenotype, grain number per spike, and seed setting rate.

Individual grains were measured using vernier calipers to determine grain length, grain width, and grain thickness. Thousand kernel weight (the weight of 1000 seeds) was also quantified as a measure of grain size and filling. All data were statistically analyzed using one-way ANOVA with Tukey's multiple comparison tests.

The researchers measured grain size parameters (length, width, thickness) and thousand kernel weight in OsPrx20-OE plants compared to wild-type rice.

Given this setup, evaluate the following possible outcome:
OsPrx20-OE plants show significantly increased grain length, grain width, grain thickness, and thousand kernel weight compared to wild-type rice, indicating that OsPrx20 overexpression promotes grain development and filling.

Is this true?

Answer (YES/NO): NO